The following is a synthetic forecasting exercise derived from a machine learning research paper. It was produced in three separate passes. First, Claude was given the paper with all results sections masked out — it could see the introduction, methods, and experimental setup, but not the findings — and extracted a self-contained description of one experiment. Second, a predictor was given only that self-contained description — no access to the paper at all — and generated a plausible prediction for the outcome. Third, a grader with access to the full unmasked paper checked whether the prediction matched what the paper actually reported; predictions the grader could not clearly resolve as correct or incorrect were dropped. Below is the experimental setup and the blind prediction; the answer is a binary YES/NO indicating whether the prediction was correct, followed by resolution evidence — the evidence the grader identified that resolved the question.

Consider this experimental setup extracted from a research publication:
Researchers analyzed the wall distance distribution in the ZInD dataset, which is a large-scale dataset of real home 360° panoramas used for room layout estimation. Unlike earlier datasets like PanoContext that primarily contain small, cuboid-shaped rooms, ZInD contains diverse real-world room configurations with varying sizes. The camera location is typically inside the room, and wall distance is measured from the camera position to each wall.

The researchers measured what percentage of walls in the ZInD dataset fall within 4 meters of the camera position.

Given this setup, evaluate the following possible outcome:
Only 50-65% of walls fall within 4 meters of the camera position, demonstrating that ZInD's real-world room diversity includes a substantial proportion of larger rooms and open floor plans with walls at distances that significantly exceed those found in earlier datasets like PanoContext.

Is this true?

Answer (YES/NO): NO